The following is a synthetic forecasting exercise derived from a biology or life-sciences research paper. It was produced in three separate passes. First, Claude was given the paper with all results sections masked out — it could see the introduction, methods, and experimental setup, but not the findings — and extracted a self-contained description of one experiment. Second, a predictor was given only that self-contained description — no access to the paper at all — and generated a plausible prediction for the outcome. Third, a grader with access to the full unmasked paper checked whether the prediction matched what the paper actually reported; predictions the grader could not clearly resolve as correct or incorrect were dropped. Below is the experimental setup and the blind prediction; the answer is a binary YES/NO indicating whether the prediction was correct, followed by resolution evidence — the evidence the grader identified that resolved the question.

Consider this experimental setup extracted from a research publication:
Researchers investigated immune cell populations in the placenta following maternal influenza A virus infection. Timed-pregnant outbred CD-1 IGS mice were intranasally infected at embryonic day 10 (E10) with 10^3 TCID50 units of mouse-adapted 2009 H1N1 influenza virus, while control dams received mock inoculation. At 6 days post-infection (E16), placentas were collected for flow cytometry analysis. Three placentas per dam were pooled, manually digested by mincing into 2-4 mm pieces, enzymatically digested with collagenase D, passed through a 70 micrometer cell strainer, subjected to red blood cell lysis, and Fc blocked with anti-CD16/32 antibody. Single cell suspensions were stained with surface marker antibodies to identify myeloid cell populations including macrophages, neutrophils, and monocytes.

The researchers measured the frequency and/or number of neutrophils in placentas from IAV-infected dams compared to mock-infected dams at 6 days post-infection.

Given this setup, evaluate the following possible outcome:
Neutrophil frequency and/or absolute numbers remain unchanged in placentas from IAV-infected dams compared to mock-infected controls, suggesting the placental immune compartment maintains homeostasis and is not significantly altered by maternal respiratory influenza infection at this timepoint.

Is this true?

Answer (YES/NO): YES